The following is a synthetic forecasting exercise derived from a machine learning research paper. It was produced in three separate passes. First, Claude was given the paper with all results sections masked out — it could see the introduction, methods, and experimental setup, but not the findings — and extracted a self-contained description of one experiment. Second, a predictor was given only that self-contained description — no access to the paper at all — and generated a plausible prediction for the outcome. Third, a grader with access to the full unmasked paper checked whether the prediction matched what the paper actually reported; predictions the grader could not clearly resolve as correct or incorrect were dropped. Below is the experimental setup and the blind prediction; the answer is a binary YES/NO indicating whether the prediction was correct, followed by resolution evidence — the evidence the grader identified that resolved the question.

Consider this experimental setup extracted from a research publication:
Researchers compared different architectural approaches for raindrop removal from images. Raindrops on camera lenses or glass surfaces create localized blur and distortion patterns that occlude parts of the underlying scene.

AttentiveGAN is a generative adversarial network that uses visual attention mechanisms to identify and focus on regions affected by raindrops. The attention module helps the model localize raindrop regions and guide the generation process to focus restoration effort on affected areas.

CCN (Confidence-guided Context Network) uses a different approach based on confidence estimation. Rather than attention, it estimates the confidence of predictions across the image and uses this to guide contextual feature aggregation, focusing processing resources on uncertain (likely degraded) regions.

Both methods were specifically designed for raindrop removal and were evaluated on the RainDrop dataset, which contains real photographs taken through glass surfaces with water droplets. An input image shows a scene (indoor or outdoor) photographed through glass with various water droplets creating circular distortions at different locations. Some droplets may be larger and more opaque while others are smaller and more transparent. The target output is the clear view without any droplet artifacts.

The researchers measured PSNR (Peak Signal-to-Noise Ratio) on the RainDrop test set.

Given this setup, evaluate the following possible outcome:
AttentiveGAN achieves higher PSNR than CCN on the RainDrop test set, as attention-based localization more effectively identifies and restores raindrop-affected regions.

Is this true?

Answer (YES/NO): YES